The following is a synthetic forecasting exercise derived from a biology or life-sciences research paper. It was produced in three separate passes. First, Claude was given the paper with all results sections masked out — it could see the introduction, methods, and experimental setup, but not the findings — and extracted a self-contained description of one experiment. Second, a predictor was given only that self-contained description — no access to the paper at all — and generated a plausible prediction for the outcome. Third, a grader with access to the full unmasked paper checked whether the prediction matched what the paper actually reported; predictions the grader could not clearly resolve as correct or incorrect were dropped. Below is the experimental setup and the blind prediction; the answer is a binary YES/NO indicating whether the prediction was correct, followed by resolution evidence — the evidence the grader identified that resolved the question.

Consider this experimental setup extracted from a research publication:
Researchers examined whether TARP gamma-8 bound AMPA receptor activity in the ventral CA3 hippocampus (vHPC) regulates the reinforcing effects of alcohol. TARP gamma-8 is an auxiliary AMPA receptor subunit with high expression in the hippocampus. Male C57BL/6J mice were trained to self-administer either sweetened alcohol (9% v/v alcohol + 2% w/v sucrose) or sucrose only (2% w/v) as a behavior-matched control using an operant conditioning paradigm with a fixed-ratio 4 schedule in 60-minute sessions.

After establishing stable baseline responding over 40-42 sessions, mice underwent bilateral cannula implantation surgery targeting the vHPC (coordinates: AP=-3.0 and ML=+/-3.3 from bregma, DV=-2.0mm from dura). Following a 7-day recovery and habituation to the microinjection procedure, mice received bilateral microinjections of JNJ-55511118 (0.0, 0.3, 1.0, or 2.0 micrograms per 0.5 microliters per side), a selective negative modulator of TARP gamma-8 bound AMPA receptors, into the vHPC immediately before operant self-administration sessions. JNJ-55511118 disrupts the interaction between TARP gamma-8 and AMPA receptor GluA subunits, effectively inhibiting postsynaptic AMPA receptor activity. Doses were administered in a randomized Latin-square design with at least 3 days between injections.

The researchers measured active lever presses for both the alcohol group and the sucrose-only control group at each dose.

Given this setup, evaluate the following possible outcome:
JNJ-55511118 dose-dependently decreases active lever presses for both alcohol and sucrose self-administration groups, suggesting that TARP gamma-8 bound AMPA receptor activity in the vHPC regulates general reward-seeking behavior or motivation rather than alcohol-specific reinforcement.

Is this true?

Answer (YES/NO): NO